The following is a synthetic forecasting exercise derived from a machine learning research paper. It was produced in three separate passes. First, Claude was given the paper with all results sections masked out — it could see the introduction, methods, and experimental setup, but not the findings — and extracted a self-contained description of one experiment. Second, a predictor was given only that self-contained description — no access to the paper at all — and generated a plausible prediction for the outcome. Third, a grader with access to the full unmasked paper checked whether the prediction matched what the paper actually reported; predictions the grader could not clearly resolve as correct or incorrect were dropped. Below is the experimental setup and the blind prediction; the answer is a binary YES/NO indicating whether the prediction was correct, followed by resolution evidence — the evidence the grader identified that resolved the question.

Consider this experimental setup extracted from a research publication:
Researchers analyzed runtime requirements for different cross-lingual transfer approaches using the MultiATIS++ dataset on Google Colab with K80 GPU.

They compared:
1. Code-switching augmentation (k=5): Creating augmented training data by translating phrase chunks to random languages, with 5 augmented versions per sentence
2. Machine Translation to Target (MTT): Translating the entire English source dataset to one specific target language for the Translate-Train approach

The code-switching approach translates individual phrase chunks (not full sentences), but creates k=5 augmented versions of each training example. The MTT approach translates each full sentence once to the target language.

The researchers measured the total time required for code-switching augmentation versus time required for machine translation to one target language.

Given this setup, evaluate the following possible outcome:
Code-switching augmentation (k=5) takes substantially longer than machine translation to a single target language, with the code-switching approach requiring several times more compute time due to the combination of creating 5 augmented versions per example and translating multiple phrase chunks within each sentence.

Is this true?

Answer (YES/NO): YES